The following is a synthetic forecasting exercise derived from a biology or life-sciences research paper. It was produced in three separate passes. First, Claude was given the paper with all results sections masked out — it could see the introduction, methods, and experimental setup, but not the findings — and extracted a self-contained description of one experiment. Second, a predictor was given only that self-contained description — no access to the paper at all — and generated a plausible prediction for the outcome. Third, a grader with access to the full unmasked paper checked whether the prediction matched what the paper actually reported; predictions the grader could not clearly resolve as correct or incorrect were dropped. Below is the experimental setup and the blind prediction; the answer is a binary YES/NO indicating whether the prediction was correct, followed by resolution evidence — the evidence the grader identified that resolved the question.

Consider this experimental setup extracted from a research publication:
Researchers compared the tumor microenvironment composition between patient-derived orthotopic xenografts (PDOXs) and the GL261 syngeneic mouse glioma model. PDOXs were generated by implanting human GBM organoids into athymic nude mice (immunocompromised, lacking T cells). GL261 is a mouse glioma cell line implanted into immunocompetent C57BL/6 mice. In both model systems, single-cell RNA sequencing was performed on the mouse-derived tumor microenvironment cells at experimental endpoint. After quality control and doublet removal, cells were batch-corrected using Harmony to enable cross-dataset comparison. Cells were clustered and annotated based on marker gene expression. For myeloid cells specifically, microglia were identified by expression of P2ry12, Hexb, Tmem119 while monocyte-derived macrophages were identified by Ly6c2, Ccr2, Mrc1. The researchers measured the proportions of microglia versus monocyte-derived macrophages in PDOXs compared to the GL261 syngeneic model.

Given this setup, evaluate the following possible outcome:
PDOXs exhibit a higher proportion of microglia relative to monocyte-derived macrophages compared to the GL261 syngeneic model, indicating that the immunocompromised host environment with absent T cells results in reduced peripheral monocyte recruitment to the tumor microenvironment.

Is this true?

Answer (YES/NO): YES